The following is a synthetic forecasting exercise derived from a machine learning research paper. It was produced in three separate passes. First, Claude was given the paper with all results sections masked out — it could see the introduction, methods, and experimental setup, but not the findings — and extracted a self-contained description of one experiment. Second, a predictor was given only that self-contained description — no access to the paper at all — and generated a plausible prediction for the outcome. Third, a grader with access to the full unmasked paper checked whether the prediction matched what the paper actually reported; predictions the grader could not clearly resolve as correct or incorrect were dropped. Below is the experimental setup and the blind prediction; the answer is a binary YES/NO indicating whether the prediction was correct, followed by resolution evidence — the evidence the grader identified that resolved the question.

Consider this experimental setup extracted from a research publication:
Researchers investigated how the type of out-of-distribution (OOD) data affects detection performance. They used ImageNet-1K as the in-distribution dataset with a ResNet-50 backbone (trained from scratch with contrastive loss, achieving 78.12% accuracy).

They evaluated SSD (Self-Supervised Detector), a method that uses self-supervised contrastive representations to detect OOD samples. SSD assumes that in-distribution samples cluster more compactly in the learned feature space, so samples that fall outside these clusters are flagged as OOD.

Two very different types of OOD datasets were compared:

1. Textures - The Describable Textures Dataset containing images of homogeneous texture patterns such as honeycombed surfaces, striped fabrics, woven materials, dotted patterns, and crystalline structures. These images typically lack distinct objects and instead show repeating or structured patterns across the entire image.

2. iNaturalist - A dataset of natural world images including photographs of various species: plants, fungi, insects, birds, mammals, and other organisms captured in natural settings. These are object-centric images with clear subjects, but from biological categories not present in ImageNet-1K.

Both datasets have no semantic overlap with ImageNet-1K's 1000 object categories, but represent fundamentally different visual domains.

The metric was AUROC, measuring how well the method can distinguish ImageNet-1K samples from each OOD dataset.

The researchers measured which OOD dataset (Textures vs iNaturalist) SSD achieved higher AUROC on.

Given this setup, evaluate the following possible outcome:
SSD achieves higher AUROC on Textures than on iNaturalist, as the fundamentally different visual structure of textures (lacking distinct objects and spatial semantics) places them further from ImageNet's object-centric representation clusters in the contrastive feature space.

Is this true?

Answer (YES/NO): NO